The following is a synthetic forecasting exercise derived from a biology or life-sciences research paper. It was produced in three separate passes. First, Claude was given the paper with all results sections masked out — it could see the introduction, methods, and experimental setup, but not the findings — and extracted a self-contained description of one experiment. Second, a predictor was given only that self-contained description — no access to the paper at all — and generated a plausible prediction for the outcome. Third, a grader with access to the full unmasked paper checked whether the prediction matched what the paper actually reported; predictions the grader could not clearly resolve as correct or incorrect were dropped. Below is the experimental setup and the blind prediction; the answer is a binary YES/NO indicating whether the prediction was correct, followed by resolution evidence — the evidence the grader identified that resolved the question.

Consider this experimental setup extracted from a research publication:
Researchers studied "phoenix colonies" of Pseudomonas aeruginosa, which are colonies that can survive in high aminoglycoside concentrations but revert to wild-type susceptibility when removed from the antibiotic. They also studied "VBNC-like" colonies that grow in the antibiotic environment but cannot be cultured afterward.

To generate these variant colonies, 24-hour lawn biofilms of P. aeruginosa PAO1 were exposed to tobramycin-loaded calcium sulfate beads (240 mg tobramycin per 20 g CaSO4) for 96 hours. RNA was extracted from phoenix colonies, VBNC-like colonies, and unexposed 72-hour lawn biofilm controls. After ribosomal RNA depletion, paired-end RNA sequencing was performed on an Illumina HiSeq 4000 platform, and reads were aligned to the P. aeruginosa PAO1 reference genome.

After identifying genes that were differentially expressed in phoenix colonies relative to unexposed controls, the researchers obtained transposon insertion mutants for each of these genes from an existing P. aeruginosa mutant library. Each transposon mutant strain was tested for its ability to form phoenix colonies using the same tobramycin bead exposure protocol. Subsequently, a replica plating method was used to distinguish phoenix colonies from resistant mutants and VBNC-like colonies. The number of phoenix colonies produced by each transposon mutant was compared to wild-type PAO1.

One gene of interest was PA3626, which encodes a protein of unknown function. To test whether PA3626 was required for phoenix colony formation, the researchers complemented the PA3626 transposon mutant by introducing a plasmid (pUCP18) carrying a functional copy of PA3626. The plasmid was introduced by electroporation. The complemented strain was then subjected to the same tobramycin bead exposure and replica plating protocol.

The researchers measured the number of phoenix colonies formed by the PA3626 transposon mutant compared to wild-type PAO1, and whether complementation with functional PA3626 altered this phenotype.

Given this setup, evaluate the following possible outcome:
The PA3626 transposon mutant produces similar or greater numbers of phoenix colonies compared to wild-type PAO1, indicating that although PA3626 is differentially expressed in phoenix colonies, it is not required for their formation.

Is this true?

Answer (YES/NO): NO